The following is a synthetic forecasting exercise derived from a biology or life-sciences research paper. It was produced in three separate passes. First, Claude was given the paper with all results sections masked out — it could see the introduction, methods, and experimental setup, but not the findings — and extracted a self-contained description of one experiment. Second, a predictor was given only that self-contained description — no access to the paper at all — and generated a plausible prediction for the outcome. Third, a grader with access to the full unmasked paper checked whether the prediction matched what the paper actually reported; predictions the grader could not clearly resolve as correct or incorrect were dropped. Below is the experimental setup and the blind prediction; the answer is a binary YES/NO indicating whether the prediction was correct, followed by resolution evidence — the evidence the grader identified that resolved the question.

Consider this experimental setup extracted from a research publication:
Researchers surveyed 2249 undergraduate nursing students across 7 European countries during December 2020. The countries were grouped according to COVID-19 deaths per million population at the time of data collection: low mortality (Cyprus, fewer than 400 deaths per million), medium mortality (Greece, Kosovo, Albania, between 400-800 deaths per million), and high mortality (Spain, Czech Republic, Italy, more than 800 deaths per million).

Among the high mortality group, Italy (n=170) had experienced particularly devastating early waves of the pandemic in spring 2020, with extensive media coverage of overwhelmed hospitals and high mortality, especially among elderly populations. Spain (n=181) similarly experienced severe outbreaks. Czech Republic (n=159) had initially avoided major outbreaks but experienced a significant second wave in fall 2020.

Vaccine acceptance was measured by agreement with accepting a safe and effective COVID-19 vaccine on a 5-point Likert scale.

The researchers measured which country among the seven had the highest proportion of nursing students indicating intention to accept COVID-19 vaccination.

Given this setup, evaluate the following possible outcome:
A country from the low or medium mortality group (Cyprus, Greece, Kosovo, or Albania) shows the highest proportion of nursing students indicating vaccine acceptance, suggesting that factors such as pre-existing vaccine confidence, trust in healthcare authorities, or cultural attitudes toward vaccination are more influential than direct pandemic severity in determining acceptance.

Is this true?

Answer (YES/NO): NO